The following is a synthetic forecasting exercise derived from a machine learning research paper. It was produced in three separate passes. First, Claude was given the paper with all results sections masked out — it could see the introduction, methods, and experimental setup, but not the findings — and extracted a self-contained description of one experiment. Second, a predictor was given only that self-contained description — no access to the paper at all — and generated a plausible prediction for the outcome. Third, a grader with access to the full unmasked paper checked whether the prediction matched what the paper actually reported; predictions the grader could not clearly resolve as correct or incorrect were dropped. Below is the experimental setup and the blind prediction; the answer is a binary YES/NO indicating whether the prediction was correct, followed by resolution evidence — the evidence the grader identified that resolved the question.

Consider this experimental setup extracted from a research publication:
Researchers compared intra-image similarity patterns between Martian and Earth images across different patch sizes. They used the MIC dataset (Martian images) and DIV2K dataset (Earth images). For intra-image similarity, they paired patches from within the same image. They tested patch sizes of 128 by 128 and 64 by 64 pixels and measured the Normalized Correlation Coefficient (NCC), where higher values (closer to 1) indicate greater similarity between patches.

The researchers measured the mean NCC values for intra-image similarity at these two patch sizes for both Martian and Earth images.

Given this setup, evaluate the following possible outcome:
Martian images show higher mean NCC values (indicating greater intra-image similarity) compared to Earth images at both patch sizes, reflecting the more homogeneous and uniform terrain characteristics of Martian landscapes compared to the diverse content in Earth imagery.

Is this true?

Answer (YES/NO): YES